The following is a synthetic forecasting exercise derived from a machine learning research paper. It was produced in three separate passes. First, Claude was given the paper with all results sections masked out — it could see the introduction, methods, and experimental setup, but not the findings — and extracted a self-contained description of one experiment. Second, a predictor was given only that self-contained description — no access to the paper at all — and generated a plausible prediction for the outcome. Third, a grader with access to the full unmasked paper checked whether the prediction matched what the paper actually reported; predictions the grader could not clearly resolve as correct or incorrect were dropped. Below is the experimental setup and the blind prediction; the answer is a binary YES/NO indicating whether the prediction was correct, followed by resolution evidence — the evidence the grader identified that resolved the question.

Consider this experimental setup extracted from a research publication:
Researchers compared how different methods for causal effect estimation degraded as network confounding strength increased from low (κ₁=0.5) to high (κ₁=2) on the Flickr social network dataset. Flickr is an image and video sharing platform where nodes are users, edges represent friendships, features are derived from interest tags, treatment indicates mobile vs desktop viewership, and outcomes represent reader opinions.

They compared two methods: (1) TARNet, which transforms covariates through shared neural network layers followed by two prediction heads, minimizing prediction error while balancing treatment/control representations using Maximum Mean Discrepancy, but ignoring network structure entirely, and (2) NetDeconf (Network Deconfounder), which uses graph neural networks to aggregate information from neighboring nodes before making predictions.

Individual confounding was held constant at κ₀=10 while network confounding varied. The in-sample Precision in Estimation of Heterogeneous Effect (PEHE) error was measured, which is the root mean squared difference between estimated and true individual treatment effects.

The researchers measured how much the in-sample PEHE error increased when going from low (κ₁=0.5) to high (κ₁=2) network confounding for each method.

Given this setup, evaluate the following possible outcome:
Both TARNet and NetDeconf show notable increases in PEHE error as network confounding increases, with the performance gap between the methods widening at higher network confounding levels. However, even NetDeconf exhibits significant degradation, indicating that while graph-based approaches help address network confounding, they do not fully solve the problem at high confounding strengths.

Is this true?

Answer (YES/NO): NO